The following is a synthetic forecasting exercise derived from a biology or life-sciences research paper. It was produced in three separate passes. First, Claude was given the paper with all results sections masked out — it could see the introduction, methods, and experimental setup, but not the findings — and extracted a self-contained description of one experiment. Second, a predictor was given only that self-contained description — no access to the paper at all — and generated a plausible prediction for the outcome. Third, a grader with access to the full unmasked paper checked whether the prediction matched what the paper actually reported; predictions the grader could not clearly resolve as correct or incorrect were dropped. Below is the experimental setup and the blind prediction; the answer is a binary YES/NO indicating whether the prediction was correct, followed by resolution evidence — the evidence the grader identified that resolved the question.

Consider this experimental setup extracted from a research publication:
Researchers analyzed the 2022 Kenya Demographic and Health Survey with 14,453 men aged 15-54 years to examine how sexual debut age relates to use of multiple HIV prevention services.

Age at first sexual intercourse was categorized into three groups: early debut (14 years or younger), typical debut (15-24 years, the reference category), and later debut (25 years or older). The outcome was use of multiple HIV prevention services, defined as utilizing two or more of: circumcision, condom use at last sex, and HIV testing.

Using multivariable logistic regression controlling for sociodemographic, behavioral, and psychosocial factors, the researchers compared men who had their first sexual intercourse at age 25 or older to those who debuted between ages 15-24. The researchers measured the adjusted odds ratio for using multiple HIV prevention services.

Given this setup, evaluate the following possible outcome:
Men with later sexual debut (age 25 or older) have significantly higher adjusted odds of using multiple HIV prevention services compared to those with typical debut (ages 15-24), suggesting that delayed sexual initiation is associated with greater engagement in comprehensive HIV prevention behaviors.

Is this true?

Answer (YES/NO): NO